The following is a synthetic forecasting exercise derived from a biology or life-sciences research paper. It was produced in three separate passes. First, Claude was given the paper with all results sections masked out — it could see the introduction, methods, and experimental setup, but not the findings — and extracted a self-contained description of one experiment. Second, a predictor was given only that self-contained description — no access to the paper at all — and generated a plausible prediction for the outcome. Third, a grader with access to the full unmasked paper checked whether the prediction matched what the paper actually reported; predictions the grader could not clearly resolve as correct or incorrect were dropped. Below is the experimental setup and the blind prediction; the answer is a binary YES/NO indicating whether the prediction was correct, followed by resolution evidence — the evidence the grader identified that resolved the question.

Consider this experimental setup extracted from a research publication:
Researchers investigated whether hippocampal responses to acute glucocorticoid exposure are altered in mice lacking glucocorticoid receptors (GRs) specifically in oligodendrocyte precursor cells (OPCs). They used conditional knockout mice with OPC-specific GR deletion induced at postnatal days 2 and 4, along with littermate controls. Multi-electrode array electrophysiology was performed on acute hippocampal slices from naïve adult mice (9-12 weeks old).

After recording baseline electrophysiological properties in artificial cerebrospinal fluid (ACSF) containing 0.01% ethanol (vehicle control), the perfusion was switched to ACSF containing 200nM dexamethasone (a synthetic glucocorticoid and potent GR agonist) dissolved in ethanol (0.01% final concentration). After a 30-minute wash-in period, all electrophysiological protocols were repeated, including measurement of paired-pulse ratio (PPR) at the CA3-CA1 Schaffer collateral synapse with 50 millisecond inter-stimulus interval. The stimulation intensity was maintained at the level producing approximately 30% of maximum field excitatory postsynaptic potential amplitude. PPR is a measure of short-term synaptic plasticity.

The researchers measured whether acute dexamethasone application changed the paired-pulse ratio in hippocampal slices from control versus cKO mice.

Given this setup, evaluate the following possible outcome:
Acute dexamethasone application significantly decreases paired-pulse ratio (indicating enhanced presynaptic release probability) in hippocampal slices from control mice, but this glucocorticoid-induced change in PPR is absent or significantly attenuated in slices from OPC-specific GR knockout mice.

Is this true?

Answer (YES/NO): NO